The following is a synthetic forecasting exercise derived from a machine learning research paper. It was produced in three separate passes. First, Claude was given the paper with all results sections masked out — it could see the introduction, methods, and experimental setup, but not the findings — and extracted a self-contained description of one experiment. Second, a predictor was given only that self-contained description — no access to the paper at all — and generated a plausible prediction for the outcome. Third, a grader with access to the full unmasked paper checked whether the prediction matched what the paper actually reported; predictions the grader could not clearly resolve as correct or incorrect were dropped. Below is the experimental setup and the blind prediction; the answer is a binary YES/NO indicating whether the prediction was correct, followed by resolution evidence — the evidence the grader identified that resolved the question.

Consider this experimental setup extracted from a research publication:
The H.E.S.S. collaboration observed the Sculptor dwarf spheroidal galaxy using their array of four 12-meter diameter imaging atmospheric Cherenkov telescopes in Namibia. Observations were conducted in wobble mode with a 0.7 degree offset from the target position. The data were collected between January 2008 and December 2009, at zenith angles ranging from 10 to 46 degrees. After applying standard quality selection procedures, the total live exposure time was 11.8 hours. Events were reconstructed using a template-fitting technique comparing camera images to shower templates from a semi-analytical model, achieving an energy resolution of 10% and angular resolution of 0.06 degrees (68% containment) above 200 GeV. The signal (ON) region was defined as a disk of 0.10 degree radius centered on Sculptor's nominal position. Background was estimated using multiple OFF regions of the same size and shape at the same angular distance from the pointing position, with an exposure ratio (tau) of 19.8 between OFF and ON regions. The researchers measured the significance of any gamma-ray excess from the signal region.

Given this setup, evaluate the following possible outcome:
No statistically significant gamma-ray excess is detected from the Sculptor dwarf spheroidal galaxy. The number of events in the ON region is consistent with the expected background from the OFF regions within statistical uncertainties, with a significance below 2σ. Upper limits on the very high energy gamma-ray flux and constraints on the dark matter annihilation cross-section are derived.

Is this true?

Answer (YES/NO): NO